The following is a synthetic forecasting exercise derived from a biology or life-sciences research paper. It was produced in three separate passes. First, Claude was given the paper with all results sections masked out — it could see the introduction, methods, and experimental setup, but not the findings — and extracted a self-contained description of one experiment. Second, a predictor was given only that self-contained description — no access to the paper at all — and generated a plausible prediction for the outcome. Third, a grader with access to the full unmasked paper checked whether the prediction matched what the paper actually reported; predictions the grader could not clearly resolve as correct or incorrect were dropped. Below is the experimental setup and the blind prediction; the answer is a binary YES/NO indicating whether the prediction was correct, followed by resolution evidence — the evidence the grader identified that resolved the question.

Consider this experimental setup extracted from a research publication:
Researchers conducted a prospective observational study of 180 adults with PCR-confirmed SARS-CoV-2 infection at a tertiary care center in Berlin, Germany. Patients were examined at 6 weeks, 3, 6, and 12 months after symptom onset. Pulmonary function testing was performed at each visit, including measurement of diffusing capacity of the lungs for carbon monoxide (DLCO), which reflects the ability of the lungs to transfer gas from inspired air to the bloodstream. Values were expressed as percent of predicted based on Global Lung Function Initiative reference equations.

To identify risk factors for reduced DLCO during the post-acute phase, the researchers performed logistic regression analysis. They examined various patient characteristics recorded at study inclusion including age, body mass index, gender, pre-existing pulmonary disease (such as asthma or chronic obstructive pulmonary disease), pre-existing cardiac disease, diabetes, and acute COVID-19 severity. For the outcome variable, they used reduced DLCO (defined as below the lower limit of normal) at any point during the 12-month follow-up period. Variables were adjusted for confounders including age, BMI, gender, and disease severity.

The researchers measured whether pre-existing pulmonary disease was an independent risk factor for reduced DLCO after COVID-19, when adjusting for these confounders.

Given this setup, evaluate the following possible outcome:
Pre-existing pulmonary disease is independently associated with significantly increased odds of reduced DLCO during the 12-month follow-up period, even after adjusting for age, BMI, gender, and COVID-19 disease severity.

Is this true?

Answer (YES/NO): NO